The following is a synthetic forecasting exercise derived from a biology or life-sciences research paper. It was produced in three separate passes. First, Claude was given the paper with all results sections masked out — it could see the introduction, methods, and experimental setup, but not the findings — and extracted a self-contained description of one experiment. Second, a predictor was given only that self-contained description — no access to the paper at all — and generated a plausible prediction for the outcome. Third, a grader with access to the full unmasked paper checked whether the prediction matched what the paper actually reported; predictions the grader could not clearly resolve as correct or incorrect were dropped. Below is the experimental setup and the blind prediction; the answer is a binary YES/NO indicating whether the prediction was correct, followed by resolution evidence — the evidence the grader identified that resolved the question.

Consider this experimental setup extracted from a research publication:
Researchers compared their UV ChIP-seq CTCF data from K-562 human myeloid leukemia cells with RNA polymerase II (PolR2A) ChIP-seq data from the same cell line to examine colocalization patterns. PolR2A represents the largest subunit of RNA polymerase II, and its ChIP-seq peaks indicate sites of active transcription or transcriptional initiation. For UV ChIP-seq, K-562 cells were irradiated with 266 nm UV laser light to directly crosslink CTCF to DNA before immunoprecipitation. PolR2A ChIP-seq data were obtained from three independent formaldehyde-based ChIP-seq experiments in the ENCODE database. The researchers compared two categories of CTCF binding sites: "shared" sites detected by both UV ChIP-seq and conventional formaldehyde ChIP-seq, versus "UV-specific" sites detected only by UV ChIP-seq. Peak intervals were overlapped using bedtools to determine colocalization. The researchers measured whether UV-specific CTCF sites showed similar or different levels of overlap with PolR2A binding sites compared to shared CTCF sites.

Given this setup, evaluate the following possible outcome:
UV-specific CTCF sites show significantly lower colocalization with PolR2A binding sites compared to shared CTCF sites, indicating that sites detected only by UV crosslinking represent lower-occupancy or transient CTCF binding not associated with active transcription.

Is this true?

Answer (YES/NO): NO